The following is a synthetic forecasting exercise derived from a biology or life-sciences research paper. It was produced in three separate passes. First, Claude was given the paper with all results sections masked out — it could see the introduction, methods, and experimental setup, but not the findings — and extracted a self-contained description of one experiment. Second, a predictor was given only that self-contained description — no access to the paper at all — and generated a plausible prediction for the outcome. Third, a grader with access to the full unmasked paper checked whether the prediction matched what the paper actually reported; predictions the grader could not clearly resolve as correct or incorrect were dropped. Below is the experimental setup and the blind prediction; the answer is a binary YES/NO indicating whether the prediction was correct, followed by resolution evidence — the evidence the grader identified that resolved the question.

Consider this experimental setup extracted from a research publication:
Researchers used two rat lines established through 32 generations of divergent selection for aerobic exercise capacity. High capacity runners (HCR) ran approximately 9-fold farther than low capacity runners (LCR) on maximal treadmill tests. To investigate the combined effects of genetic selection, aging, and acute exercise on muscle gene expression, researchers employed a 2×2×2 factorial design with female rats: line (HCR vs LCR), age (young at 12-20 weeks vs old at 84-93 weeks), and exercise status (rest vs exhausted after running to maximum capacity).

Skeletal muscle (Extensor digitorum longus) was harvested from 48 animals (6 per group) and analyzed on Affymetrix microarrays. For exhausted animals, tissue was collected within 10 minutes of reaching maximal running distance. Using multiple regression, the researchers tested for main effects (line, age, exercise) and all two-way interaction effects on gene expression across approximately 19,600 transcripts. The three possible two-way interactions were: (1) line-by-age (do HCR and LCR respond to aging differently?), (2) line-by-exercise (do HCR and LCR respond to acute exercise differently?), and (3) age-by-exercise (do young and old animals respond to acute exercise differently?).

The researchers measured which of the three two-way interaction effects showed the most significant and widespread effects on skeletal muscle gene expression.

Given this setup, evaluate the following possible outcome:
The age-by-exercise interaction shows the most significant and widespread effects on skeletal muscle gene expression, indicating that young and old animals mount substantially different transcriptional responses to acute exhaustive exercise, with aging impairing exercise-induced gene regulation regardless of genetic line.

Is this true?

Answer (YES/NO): NO